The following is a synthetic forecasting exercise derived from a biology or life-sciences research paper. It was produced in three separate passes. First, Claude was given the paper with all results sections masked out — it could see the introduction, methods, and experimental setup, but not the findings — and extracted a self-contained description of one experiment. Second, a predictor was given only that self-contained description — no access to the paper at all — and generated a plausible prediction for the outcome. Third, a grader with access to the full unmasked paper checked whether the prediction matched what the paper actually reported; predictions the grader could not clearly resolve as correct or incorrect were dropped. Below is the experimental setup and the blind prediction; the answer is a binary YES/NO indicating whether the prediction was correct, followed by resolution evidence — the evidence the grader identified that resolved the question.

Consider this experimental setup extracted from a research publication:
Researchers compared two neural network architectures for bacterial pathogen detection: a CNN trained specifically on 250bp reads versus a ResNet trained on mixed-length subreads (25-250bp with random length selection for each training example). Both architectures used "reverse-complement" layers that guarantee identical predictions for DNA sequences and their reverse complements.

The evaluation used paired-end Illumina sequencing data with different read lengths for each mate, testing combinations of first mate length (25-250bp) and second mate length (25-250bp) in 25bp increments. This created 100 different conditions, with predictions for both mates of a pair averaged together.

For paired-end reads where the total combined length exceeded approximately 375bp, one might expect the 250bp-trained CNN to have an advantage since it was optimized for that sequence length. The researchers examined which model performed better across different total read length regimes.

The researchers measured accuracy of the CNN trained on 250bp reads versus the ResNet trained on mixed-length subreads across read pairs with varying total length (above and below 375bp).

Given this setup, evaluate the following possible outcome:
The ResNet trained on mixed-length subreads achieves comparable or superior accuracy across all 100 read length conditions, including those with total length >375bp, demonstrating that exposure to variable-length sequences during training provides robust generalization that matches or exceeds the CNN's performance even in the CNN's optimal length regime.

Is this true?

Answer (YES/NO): NO